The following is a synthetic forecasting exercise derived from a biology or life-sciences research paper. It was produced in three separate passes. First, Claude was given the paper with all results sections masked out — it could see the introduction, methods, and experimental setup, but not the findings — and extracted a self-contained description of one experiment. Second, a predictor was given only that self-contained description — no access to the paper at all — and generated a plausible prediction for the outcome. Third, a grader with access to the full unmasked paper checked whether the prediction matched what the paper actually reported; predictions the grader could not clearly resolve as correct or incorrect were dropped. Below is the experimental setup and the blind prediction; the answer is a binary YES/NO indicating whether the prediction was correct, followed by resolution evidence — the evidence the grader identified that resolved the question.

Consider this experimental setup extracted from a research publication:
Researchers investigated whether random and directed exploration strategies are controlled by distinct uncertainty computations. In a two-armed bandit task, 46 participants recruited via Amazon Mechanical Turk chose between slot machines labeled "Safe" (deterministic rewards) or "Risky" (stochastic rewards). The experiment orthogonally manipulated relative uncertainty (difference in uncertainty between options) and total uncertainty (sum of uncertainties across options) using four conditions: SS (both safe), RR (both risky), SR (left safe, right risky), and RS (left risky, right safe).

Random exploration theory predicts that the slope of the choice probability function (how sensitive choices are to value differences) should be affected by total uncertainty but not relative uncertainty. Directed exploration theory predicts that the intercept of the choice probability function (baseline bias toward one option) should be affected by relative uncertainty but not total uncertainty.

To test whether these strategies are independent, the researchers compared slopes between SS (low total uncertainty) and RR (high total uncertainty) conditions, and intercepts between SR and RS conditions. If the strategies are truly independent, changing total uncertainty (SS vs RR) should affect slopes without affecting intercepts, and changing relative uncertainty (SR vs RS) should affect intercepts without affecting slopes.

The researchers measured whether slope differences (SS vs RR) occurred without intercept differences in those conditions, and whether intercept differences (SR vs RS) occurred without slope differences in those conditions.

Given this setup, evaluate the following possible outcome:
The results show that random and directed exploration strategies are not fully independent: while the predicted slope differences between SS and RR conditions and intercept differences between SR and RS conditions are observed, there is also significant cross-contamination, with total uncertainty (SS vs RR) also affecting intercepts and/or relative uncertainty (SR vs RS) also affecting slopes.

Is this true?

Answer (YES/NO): NO